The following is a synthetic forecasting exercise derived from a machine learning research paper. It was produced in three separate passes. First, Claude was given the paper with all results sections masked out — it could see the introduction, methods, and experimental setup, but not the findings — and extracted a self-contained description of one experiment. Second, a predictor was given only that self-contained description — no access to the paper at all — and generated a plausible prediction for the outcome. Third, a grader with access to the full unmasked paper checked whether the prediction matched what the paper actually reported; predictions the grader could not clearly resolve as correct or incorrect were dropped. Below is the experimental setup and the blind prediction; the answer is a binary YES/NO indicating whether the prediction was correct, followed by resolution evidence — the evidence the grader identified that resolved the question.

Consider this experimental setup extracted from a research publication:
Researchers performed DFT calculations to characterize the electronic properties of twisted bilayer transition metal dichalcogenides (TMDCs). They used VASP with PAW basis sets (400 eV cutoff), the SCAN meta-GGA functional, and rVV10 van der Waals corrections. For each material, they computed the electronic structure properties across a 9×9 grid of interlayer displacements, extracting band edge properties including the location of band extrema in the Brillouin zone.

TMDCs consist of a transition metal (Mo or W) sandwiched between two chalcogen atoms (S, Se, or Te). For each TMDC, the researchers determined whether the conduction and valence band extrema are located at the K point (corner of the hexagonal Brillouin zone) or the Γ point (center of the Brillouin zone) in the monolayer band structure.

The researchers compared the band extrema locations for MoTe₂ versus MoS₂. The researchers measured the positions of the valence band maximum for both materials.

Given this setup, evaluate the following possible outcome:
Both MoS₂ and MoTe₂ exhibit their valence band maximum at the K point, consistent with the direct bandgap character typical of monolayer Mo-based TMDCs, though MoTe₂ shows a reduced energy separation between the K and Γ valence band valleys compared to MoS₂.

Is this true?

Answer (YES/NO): NO